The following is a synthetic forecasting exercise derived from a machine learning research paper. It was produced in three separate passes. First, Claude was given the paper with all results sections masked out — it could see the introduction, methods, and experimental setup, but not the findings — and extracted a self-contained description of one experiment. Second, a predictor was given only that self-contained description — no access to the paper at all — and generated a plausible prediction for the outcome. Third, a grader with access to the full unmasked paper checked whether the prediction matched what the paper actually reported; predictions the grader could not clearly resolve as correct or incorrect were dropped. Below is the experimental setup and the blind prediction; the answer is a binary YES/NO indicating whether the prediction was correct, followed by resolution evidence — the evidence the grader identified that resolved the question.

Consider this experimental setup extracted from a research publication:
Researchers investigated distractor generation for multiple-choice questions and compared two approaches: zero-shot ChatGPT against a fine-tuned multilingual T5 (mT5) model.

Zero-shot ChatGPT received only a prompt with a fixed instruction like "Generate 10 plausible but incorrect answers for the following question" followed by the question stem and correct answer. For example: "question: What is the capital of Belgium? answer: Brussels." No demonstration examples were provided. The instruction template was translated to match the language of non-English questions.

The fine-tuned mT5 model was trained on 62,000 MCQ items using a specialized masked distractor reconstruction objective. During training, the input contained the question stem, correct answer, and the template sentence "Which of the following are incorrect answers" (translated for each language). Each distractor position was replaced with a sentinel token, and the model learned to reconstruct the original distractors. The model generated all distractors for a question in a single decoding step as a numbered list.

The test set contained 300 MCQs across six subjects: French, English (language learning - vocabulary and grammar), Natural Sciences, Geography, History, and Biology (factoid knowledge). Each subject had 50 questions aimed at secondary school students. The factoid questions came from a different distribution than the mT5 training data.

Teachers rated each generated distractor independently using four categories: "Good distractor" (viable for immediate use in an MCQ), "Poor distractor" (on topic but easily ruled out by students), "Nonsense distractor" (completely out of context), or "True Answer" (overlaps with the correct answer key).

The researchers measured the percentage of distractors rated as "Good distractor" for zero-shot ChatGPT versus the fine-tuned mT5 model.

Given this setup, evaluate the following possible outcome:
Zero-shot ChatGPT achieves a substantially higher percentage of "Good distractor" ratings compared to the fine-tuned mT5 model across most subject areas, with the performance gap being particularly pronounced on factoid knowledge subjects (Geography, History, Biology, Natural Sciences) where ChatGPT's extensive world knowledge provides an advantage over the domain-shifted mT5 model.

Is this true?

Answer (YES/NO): YES